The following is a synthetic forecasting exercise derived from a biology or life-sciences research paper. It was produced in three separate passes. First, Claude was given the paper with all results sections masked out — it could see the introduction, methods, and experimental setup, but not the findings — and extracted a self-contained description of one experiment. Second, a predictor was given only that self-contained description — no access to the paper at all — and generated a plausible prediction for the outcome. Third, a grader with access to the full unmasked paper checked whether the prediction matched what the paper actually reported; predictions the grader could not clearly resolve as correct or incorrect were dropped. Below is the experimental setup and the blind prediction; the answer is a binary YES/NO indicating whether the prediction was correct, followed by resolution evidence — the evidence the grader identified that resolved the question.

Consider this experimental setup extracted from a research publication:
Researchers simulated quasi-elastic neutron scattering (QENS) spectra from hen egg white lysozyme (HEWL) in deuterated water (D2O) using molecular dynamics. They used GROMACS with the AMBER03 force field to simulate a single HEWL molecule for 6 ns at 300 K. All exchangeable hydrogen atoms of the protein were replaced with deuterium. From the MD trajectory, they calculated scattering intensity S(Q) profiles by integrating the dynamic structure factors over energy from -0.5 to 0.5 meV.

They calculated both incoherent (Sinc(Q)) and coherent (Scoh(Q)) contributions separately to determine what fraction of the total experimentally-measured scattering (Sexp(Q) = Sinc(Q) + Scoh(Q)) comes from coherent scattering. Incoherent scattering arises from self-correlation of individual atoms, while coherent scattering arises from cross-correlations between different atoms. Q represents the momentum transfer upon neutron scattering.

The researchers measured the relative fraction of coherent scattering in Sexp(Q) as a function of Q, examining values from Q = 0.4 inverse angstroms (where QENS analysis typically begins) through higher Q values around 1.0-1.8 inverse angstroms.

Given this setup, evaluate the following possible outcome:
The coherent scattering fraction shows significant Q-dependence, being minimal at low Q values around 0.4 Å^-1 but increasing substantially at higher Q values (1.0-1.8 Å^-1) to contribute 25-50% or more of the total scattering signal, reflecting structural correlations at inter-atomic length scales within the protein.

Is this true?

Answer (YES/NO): NO